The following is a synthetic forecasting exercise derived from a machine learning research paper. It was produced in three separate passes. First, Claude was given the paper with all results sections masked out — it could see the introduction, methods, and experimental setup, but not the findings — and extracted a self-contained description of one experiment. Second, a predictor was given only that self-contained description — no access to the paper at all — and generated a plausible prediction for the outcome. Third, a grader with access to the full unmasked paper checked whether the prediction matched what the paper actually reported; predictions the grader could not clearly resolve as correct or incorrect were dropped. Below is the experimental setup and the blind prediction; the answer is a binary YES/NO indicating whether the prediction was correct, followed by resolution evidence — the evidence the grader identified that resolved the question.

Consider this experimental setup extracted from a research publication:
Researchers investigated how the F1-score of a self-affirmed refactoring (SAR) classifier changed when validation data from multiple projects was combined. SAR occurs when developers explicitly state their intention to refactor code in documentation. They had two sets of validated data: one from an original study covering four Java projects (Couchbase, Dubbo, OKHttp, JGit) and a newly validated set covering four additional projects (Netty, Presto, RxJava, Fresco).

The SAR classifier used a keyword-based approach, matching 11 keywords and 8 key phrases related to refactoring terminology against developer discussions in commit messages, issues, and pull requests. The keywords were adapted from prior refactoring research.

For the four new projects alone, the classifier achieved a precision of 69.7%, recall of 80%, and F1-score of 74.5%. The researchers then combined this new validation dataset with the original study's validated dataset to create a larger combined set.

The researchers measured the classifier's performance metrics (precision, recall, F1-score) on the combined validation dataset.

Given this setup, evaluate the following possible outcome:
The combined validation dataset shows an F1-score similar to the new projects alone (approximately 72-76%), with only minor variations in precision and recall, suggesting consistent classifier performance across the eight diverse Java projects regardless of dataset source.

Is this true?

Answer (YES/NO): NO